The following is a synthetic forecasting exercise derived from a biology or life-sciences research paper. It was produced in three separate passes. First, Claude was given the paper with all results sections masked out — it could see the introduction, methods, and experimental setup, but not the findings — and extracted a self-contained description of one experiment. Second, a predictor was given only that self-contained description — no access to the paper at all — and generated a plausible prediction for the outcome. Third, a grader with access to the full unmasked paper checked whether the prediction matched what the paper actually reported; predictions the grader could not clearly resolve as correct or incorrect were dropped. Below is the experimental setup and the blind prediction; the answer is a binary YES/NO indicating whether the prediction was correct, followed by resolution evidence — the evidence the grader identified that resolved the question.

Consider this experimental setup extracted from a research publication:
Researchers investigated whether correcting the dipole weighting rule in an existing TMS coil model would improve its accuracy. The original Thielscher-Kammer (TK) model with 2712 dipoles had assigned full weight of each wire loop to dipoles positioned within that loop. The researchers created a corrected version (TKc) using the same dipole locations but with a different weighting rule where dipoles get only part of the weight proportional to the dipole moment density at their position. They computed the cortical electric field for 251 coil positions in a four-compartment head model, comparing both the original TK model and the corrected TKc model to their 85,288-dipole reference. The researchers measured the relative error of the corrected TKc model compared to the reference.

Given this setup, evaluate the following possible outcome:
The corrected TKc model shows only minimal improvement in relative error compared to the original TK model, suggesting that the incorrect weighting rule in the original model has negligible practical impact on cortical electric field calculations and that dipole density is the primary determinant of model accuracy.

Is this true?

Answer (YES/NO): NO